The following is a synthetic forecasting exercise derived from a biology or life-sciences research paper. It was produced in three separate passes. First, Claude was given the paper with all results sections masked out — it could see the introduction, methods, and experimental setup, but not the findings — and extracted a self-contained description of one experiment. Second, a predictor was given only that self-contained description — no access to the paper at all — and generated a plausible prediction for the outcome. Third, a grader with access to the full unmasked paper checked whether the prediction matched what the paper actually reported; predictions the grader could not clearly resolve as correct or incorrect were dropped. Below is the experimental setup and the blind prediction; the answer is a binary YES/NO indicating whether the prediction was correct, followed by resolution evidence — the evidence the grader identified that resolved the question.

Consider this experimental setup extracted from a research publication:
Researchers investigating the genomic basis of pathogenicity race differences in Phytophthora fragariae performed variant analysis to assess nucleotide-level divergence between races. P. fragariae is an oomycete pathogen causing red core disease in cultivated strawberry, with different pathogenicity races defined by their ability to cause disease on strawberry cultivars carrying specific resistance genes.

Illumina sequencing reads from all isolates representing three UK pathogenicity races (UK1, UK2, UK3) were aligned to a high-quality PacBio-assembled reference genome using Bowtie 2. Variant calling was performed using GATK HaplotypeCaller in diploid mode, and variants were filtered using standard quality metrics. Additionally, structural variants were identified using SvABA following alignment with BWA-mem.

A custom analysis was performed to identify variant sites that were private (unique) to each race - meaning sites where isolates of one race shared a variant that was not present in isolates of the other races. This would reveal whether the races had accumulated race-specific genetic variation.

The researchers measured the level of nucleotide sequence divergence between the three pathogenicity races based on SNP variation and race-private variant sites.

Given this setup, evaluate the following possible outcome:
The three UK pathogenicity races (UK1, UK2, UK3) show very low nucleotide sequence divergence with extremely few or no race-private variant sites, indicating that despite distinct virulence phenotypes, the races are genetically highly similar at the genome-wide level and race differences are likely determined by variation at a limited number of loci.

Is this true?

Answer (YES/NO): NO